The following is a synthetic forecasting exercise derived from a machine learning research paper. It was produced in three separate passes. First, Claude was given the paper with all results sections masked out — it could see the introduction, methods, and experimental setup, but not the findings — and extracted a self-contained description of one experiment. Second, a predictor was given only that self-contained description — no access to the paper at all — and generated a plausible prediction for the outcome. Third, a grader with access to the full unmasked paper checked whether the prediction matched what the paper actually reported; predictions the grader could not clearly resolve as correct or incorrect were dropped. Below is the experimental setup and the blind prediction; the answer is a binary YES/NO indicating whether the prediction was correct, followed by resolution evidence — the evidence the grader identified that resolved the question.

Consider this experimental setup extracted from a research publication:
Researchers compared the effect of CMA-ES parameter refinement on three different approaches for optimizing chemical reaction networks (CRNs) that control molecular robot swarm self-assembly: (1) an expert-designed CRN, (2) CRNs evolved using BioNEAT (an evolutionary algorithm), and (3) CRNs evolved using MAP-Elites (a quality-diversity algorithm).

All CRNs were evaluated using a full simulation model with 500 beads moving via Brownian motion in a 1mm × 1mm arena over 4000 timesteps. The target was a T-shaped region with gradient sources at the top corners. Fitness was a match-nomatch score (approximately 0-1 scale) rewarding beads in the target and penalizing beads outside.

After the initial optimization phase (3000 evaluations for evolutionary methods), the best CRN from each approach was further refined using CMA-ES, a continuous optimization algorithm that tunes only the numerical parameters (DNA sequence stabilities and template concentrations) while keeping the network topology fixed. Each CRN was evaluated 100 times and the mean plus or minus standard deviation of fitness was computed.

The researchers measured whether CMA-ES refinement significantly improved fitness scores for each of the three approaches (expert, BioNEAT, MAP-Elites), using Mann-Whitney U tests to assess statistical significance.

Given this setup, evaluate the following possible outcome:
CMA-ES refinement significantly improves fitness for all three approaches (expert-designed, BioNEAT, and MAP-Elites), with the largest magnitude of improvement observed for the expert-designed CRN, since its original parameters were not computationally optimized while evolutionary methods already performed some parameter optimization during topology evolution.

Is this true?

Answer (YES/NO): NO